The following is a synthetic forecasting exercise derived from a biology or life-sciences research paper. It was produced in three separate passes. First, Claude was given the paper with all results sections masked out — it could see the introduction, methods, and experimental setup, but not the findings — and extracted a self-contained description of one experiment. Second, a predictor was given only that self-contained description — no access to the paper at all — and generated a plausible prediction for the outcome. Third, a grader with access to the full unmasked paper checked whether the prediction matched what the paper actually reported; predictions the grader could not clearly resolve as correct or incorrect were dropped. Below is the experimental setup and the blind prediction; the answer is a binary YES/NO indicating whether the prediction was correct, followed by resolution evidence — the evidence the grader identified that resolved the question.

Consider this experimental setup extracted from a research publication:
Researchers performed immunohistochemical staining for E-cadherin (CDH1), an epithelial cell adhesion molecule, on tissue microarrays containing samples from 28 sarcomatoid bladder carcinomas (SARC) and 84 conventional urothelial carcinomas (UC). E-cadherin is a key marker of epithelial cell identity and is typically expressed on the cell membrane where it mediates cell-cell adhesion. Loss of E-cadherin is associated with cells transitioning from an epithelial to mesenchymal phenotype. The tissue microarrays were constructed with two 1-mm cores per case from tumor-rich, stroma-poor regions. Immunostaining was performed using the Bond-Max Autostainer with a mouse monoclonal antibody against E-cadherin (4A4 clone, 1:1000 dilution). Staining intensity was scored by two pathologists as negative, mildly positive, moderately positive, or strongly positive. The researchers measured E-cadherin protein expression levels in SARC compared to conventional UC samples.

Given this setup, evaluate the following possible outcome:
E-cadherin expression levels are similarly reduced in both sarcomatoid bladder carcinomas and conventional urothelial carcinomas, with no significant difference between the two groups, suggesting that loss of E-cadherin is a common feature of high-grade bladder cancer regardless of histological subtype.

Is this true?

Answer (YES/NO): NO